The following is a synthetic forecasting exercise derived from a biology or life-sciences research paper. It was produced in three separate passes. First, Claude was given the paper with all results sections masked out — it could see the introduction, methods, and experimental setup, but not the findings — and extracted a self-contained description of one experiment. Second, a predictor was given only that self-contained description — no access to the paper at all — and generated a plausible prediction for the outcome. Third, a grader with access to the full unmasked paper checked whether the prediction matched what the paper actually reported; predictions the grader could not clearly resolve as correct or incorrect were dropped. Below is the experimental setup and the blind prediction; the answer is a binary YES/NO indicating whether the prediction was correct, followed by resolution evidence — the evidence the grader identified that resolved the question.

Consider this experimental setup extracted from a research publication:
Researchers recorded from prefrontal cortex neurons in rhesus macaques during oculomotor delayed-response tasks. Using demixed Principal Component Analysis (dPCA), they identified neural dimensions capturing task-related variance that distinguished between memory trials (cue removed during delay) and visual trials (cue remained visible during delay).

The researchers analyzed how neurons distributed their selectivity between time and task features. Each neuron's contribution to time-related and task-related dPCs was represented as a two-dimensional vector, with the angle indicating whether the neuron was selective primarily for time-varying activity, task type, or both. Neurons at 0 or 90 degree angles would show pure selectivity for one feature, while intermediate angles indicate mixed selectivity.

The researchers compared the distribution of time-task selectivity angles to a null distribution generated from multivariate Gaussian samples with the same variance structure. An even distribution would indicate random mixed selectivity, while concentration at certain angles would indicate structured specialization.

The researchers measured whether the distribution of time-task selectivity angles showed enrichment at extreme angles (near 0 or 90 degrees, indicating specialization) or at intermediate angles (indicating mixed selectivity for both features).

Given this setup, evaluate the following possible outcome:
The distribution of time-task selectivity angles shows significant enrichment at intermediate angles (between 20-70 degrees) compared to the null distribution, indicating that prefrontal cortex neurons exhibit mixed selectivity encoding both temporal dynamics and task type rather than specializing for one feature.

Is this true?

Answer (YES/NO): NO